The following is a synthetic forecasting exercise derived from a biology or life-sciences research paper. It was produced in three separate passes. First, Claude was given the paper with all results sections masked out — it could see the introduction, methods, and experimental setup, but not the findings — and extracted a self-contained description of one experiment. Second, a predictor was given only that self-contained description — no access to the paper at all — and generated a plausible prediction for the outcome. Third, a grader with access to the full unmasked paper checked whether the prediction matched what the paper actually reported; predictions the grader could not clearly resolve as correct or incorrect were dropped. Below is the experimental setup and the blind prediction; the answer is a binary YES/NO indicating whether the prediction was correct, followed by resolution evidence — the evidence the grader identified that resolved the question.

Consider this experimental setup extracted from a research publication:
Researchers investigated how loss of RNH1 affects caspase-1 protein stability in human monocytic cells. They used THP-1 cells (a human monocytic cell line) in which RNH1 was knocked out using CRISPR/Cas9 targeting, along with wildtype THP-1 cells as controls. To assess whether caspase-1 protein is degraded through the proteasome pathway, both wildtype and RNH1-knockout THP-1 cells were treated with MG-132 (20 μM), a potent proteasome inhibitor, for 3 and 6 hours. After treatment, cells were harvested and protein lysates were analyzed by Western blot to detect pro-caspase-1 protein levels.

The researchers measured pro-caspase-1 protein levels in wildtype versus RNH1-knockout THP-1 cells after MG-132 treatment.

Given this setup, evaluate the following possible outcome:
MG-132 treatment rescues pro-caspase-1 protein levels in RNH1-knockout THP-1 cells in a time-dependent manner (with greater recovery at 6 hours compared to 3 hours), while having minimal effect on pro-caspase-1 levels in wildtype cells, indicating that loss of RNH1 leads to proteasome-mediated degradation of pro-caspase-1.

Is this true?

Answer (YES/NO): NO